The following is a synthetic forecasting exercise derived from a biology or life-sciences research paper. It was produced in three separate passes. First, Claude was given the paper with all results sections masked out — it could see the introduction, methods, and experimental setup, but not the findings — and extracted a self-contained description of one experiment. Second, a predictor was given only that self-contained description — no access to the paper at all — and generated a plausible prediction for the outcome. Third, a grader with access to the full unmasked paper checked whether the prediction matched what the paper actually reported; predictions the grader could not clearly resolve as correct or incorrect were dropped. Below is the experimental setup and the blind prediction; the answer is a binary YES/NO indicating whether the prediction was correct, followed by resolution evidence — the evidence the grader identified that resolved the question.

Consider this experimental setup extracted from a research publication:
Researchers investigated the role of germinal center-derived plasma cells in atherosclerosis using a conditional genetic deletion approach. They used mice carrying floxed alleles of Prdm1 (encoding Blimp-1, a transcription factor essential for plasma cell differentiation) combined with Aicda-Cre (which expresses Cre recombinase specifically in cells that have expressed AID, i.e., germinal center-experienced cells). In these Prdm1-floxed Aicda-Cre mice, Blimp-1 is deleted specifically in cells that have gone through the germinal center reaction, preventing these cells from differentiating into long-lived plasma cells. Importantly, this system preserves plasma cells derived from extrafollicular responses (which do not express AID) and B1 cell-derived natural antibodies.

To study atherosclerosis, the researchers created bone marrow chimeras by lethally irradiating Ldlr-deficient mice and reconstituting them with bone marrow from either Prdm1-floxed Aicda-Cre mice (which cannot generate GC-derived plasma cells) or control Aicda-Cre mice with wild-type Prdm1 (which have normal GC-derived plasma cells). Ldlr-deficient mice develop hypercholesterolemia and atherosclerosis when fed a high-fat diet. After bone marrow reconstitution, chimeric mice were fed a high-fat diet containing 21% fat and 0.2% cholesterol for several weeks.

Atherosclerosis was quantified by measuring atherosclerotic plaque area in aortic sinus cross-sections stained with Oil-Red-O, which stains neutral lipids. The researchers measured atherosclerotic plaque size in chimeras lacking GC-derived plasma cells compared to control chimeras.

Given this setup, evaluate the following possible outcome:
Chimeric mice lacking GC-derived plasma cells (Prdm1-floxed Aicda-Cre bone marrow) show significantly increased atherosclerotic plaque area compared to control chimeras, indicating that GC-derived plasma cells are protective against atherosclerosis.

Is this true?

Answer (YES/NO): YES